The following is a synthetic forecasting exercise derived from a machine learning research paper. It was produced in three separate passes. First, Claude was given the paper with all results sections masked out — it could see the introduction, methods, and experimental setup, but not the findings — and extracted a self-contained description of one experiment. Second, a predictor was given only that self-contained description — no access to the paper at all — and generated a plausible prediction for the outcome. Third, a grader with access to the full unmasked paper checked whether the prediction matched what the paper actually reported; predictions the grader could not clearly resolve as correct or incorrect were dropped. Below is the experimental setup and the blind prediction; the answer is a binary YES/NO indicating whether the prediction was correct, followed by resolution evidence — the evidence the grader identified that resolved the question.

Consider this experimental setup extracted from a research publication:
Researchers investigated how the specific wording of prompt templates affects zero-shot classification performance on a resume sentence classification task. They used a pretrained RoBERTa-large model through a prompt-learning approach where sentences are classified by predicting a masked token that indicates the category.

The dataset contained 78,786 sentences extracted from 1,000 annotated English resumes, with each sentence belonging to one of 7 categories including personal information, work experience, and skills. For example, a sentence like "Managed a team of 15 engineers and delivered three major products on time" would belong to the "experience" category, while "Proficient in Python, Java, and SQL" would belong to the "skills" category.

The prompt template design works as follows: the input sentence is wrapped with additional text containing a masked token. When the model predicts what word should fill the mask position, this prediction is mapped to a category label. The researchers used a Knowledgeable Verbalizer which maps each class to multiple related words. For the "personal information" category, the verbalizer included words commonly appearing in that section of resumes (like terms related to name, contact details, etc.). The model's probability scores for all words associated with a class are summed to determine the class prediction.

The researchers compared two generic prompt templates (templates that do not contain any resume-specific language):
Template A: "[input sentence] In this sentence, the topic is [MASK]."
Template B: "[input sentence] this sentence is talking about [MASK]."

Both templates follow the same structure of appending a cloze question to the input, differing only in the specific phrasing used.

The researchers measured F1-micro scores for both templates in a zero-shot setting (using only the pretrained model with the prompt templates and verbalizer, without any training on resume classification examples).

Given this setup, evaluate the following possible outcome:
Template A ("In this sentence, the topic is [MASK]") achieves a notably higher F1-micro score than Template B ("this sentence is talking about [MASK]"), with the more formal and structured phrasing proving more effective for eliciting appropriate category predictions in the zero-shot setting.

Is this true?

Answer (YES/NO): NO